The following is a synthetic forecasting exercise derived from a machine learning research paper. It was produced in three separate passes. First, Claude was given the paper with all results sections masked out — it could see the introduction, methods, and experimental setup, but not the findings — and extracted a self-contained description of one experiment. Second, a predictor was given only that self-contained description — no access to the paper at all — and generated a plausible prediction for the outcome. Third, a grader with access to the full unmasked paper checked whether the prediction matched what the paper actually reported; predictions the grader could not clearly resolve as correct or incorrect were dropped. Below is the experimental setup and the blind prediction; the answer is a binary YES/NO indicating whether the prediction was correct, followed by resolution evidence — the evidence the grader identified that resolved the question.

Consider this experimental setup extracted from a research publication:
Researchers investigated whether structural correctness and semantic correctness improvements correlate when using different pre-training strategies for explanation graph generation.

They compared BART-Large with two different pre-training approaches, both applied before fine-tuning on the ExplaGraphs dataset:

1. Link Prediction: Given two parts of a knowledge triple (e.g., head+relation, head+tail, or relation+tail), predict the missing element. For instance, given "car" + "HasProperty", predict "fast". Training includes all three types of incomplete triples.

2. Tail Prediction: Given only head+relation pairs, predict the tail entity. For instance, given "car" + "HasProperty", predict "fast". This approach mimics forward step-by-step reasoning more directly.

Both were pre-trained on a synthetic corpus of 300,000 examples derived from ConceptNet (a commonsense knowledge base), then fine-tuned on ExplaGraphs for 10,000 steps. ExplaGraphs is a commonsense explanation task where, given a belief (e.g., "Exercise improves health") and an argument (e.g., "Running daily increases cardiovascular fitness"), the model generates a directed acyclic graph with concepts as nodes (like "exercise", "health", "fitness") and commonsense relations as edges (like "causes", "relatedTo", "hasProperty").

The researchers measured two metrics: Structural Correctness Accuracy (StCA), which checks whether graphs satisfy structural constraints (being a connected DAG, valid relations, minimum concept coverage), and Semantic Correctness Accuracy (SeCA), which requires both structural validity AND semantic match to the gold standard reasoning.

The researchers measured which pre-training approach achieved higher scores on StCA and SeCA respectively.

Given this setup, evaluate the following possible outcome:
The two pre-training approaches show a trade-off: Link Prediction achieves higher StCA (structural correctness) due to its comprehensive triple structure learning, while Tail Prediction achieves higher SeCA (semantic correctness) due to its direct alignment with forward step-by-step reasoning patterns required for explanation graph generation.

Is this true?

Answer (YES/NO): NO